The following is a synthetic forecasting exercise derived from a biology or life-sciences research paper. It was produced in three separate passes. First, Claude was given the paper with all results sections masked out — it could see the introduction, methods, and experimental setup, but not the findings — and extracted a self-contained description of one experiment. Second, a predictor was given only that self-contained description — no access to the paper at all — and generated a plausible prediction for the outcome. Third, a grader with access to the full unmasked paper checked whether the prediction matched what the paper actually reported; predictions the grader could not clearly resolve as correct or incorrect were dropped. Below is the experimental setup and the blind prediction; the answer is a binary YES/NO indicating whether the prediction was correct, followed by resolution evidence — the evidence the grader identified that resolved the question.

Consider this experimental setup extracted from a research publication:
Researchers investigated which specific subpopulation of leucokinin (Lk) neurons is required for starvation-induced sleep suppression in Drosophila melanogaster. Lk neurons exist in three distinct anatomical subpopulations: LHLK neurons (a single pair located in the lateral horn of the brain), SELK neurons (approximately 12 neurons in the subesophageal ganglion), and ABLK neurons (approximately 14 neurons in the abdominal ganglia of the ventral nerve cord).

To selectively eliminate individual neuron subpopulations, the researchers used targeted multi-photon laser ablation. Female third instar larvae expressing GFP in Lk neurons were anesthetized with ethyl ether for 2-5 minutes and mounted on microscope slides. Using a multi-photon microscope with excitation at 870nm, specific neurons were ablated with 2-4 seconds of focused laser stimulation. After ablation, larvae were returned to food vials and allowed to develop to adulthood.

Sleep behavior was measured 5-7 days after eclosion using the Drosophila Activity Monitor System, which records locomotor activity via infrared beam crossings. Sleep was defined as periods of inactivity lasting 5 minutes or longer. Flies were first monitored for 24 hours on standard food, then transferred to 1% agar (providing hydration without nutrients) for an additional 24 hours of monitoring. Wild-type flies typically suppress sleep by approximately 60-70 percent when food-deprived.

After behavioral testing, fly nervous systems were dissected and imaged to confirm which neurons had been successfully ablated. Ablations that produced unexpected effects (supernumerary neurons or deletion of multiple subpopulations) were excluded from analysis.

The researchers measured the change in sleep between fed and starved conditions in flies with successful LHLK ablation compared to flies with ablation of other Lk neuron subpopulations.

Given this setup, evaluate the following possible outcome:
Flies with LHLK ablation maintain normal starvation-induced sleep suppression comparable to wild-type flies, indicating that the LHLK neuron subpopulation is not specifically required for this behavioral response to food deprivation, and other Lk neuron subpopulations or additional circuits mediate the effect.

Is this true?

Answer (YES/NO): NO